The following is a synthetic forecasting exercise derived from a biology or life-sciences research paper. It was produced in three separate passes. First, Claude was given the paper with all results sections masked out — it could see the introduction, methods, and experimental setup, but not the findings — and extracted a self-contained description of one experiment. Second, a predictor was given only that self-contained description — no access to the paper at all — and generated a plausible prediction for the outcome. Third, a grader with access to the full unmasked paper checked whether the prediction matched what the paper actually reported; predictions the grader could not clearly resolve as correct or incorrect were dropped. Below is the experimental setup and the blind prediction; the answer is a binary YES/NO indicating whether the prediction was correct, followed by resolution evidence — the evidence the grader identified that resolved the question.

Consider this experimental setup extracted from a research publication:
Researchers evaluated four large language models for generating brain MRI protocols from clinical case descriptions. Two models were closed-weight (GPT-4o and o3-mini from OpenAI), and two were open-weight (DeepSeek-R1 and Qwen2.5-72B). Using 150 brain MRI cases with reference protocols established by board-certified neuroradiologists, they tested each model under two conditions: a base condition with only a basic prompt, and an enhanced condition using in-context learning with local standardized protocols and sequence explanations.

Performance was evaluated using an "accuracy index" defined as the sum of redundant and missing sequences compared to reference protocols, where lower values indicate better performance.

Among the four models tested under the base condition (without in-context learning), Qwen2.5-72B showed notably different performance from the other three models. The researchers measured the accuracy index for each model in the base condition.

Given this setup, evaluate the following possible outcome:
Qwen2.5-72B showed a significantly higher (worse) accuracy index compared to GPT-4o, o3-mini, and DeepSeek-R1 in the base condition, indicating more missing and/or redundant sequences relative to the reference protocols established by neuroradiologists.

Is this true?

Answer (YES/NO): YES